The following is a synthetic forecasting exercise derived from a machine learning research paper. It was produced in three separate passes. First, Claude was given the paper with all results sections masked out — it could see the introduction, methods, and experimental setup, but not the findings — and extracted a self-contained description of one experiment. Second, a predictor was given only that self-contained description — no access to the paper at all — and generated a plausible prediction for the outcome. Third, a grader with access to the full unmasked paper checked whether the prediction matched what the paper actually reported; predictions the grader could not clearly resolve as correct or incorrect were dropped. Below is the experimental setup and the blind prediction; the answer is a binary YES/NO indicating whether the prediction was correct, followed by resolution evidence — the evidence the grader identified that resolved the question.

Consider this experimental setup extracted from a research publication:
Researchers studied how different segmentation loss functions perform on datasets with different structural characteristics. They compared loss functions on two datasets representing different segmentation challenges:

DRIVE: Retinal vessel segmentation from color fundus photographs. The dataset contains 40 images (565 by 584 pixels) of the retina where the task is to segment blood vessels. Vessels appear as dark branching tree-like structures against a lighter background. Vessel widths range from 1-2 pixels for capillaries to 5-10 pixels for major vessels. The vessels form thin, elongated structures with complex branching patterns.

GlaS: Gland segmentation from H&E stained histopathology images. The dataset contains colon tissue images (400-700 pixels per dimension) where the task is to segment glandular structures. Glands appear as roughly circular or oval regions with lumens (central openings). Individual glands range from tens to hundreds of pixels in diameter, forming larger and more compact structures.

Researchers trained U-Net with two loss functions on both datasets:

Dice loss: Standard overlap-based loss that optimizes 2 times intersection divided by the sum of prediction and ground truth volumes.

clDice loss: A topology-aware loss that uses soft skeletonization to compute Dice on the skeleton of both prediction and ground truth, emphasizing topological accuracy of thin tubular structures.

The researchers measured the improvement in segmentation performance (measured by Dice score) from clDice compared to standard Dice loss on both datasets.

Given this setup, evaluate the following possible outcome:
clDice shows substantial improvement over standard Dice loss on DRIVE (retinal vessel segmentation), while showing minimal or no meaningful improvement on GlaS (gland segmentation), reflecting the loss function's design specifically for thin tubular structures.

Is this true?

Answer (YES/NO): NO